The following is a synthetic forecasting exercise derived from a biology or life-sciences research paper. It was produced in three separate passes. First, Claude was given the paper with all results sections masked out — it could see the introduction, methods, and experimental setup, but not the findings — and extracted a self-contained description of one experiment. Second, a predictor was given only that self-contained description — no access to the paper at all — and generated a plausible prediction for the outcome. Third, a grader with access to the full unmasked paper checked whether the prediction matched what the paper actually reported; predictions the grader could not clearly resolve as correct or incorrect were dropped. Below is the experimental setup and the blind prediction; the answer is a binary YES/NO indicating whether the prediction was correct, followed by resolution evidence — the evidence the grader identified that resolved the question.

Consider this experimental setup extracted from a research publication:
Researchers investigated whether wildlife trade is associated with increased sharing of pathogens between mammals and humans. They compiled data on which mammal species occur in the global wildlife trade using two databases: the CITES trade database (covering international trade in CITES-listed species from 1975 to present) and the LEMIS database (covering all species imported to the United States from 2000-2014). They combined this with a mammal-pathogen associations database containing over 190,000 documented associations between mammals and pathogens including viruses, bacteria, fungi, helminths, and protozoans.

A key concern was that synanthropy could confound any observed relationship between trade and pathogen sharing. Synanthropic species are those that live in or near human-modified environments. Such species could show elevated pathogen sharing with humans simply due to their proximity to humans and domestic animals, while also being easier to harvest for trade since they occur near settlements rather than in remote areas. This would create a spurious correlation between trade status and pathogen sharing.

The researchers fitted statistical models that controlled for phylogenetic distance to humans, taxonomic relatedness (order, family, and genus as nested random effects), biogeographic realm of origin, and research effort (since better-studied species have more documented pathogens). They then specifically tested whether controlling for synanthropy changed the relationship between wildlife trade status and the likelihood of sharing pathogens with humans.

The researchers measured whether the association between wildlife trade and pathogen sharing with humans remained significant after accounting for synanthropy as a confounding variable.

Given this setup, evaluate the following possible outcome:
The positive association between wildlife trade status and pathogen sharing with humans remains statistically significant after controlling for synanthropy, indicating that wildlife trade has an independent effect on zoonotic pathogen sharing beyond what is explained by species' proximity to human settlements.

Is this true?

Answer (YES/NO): YES